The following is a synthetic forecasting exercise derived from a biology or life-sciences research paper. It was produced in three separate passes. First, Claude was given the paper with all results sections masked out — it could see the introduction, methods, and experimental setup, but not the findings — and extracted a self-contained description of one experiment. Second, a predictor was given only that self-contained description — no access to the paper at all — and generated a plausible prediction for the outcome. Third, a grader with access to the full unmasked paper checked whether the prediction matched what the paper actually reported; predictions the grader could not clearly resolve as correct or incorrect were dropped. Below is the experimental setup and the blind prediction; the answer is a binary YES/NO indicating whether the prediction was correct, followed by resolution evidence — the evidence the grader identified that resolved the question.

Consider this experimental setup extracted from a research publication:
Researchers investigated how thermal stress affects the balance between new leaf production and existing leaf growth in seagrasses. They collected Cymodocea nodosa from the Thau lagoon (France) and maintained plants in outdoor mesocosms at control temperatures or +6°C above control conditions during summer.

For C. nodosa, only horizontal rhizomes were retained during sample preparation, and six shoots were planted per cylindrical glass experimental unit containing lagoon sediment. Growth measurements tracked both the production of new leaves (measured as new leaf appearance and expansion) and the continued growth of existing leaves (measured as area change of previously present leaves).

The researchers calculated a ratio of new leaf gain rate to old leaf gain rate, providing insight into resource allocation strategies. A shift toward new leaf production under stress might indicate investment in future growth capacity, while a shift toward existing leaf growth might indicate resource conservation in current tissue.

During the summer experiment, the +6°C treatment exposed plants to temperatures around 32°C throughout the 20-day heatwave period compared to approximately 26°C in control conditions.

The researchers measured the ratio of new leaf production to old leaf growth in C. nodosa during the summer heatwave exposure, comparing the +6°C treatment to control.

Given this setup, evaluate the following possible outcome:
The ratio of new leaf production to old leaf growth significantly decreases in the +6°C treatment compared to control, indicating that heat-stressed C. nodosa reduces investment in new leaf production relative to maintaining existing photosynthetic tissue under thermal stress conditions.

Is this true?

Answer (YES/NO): NO